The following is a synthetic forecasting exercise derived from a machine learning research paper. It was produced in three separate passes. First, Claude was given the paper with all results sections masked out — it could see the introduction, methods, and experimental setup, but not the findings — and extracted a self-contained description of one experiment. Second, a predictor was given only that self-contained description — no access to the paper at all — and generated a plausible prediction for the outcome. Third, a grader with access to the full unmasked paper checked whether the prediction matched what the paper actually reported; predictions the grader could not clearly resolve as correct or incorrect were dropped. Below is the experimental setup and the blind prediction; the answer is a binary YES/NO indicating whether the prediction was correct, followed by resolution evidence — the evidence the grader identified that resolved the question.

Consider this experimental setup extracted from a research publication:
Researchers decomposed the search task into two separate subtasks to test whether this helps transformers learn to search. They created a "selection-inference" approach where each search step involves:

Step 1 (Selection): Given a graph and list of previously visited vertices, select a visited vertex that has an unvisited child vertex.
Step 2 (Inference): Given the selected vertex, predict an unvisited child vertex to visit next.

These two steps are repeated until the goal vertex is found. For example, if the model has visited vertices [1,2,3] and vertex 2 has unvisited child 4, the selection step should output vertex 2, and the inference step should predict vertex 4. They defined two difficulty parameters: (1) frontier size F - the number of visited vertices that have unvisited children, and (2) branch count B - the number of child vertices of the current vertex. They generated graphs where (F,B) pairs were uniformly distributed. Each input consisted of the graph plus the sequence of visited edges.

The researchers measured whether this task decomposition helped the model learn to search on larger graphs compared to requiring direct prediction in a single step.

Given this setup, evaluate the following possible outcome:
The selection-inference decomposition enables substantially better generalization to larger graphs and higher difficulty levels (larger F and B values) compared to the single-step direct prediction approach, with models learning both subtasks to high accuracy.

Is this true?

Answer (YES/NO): NO